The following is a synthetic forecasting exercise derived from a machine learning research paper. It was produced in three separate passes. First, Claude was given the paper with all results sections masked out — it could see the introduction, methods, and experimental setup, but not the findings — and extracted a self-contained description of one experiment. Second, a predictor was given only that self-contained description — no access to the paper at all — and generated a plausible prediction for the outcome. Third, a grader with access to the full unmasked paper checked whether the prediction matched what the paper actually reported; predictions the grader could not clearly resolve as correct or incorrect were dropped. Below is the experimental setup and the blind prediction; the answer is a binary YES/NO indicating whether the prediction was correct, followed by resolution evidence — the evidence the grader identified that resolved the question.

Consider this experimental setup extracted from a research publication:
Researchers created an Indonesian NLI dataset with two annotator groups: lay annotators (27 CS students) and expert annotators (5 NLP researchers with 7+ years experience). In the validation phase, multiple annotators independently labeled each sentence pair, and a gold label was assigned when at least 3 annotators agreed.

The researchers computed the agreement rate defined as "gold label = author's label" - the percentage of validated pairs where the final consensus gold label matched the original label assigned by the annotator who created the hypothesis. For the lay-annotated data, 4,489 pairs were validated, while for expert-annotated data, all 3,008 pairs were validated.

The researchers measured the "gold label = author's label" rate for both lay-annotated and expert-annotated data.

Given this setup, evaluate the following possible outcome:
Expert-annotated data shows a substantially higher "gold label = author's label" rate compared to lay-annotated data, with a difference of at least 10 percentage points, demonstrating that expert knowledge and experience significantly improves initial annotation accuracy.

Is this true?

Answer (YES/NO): NO